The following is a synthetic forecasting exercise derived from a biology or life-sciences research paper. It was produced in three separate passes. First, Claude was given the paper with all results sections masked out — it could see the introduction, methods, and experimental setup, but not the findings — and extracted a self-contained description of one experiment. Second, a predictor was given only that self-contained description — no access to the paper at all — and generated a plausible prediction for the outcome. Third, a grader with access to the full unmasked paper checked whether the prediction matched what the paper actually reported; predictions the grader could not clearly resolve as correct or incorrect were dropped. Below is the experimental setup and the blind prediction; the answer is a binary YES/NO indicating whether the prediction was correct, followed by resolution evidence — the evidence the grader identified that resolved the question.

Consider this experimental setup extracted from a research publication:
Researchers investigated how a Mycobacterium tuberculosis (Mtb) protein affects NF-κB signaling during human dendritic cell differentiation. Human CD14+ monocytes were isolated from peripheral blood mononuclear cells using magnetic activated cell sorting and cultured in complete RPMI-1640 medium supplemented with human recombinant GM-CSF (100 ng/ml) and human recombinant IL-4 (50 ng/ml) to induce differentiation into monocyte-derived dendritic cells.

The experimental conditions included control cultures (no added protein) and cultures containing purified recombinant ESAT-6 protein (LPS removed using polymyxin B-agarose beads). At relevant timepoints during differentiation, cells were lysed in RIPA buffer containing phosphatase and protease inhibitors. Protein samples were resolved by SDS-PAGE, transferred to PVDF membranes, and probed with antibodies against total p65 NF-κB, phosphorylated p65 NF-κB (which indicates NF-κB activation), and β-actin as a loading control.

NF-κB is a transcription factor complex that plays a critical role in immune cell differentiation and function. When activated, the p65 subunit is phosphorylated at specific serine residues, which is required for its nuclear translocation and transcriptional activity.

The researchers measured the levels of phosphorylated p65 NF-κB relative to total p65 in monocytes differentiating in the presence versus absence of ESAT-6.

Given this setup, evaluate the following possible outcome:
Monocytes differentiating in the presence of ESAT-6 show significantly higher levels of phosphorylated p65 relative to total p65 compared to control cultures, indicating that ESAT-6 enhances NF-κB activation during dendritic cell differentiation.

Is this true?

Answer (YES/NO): NO